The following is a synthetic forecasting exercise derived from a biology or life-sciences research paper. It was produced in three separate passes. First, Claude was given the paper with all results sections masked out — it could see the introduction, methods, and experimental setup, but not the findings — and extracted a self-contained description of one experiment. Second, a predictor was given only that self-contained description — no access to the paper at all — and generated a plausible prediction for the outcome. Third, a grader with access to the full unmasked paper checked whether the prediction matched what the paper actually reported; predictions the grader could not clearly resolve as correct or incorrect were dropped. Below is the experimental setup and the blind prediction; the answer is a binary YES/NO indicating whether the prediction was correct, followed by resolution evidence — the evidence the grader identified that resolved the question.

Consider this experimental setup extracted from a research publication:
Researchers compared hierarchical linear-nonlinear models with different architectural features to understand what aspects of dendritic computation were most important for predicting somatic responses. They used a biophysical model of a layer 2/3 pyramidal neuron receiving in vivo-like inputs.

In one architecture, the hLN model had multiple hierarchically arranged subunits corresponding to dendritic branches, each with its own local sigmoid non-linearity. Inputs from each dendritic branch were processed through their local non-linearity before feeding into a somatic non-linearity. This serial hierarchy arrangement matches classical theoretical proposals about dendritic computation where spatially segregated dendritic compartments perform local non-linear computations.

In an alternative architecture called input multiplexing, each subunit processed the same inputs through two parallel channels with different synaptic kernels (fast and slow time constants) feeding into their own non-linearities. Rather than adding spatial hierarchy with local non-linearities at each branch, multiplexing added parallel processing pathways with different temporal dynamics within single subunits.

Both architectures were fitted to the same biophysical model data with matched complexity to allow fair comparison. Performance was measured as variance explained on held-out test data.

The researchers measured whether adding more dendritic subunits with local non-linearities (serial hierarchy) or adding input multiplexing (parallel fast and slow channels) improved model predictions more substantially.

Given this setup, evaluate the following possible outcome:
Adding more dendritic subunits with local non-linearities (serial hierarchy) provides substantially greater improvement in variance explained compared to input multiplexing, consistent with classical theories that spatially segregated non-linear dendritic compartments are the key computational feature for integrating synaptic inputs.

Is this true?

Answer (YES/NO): NO